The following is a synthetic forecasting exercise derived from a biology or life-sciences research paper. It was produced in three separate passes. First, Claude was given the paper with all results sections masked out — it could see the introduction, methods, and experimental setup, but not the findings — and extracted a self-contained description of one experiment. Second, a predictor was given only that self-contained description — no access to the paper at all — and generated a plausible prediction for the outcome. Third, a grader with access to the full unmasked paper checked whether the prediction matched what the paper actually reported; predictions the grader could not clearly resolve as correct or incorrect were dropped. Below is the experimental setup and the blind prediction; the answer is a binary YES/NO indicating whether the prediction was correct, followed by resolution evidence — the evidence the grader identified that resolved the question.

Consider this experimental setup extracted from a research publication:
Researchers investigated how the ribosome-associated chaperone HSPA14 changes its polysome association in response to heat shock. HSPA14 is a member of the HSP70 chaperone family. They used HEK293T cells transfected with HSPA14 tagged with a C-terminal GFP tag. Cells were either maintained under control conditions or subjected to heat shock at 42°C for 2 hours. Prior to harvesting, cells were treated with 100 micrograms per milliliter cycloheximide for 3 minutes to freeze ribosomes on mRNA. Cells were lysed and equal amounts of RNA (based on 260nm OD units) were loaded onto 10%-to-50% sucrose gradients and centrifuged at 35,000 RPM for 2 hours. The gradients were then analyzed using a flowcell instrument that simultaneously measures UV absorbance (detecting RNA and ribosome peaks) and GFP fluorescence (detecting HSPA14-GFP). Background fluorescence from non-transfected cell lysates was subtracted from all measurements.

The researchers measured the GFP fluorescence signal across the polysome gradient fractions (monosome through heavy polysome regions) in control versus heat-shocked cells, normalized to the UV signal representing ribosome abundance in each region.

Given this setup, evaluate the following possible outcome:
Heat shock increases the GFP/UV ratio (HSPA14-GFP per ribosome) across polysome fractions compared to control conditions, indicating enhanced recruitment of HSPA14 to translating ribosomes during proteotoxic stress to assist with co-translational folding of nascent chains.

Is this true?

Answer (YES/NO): YES